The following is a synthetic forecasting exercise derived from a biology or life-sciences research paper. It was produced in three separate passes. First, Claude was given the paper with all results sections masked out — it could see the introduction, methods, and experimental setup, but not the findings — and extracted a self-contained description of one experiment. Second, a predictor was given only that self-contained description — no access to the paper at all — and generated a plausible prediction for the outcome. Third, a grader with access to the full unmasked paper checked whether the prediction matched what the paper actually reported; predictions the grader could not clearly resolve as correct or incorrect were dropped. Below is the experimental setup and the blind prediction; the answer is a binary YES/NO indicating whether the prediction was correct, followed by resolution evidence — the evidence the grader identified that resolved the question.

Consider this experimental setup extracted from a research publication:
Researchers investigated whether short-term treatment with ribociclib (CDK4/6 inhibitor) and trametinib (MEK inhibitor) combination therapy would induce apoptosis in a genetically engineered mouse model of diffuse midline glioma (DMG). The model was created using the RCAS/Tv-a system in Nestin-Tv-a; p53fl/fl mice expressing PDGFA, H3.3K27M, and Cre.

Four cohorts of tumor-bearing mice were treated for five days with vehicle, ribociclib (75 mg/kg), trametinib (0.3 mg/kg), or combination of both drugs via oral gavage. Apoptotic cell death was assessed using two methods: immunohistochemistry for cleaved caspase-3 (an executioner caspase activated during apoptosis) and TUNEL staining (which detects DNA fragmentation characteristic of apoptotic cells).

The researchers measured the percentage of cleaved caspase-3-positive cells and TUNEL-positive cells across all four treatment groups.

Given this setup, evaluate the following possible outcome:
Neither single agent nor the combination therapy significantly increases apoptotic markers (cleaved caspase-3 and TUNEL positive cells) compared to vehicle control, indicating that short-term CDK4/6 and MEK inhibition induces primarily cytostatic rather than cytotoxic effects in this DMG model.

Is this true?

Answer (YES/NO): NO